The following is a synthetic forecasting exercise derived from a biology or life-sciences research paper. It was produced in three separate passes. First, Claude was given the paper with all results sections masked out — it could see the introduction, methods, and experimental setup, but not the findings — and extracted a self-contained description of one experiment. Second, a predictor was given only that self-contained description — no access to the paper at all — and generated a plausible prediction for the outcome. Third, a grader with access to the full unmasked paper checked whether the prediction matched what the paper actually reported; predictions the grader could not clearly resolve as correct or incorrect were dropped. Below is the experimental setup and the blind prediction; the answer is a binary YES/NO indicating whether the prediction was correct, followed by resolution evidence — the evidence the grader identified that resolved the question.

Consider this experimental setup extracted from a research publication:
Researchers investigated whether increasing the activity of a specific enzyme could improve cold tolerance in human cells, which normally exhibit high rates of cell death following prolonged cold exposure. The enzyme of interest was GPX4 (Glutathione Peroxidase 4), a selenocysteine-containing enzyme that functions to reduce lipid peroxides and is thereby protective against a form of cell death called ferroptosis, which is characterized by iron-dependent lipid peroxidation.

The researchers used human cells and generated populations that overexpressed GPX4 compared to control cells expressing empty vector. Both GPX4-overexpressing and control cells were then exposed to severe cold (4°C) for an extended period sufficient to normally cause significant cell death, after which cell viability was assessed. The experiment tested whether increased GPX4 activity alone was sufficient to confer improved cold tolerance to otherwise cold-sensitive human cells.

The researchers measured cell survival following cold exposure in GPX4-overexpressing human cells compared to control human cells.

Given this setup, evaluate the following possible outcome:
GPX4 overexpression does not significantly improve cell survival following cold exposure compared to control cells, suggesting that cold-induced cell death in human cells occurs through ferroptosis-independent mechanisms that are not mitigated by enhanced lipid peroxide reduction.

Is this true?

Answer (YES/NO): NO